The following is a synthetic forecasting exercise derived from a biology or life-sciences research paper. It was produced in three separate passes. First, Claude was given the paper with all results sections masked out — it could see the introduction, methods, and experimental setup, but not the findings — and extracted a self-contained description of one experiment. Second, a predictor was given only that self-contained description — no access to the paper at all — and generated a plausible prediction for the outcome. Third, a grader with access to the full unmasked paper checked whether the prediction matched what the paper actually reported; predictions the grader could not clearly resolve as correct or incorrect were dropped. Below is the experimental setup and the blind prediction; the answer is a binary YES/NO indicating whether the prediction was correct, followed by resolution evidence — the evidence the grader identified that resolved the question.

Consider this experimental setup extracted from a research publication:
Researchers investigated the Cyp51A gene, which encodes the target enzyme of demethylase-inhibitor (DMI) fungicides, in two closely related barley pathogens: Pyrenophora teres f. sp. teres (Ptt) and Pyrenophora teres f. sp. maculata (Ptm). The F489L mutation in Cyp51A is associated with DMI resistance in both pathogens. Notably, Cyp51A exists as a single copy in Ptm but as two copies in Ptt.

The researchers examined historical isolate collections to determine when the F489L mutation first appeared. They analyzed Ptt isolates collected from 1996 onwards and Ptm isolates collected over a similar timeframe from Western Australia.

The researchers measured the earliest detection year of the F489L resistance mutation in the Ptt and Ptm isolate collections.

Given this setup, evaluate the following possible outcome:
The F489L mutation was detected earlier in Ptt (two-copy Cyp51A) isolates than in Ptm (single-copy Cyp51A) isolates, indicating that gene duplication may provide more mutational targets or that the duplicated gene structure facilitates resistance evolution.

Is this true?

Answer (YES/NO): NO